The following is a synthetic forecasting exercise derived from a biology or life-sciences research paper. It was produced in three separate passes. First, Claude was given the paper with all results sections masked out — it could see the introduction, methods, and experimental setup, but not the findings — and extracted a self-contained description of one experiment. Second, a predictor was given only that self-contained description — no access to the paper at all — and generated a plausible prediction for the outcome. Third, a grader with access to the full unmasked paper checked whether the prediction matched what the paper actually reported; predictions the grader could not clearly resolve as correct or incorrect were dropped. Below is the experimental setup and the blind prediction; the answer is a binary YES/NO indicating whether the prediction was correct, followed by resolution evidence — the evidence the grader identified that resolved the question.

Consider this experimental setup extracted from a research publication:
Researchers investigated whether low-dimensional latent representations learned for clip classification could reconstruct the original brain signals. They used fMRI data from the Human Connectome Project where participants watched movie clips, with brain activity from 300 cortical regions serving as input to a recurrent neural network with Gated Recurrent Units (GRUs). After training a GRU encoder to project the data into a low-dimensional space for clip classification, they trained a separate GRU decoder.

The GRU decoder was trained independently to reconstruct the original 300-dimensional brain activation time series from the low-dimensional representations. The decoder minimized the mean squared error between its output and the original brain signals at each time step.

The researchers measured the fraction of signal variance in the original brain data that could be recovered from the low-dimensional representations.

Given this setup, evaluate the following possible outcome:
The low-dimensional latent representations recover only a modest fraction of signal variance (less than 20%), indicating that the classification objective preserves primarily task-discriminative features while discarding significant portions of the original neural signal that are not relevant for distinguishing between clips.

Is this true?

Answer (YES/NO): YES